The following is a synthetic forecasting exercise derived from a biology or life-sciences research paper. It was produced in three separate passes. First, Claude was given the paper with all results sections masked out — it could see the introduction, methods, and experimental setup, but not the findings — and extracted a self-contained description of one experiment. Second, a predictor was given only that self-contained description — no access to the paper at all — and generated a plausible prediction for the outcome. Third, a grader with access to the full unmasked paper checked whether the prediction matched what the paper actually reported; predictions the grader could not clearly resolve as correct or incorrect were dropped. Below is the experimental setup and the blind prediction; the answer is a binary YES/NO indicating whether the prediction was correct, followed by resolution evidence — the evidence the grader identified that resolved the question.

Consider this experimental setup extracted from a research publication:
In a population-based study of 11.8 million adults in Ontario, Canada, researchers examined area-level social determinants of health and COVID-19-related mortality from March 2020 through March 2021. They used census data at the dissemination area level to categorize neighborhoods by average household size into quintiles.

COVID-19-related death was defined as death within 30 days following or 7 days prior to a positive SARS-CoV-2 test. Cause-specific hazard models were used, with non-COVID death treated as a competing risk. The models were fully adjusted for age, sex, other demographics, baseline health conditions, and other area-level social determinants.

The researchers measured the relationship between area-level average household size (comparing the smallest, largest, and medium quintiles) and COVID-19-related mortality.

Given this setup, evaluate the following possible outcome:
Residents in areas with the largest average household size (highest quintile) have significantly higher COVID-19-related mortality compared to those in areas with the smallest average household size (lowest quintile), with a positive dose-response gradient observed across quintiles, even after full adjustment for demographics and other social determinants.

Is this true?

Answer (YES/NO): NO